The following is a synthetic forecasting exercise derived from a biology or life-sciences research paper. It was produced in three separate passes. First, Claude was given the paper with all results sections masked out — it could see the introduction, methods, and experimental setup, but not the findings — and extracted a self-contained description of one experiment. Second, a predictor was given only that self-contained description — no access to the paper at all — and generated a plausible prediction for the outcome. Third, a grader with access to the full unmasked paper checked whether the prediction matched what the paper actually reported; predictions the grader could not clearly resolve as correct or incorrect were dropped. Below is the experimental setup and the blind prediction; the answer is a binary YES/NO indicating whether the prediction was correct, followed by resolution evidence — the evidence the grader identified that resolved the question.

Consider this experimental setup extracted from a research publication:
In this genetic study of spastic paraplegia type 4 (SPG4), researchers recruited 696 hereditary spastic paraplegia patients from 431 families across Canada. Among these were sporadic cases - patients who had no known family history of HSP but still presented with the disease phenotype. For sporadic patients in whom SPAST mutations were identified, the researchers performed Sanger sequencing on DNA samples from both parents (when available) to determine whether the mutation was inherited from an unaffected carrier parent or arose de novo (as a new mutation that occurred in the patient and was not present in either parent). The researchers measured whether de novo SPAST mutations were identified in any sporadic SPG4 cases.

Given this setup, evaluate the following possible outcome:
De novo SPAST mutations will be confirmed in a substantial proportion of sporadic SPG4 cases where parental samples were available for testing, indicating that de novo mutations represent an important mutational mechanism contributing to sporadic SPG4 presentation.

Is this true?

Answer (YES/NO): YES